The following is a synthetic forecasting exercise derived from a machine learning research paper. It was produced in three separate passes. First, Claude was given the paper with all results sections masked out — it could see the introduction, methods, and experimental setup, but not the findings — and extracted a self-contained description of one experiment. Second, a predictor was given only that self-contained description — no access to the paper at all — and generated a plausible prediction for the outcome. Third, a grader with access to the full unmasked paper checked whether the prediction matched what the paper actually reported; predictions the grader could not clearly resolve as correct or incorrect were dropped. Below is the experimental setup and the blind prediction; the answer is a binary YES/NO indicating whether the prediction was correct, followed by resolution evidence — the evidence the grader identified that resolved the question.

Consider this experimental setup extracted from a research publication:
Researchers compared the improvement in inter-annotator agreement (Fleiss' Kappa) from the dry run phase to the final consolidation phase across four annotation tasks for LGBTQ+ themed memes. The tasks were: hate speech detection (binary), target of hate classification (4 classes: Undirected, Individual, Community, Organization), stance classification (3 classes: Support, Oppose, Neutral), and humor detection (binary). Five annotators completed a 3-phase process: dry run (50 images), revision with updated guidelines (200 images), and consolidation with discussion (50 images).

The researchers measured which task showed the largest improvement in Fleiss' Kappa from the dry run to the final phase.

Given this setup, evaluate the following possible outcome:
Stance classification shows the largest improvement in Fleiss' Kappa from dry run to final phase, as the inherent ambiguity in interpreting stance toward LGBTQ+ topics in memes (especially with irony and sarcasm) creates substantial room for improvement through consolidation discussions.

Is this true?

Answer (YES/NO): NO